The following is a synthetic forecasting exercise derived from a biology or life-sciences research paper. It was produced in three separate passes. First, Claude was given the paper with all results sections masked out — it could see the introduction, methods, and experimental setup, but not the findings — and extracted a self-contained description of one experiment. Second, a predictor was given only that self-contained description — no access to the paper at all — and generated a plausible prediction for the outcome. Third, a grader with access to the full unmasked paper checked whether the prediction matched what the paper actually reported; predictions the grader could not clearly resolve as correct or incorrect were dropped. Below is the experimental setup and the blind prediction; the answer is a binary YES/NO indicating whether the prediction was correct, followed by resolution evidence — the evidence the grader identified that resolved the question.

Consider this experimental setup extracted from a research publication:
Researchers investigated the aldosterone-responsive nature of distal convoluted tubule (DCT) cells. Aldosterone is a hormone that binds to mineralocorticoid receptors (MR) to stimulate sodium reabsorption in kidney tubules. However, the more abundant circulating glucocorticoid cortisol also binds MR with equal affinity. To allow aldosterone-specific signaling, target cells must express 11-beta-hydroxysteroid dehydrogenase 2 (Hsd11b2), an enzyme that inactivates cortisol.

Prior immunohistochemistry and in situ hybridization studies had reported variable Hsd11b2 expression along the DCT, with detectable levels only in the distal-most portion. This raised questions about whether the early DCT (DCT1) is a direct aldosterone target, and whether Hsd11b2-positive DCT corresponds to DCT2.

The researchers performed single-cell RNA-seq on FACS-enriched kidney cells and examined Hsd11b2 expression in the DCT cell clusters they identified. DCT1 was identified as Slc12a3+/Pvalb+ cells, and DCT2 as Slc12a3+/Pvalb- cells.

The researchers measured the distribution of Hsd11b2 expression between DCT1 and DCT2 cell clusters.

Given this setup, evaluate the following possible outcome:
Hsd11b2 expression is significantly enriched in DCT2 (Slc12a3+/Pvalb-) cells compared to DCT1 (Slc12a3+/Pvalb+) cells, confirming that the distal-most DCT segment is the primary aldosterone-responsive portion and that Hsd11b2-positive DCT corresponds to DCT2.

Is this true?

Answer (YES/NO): NO